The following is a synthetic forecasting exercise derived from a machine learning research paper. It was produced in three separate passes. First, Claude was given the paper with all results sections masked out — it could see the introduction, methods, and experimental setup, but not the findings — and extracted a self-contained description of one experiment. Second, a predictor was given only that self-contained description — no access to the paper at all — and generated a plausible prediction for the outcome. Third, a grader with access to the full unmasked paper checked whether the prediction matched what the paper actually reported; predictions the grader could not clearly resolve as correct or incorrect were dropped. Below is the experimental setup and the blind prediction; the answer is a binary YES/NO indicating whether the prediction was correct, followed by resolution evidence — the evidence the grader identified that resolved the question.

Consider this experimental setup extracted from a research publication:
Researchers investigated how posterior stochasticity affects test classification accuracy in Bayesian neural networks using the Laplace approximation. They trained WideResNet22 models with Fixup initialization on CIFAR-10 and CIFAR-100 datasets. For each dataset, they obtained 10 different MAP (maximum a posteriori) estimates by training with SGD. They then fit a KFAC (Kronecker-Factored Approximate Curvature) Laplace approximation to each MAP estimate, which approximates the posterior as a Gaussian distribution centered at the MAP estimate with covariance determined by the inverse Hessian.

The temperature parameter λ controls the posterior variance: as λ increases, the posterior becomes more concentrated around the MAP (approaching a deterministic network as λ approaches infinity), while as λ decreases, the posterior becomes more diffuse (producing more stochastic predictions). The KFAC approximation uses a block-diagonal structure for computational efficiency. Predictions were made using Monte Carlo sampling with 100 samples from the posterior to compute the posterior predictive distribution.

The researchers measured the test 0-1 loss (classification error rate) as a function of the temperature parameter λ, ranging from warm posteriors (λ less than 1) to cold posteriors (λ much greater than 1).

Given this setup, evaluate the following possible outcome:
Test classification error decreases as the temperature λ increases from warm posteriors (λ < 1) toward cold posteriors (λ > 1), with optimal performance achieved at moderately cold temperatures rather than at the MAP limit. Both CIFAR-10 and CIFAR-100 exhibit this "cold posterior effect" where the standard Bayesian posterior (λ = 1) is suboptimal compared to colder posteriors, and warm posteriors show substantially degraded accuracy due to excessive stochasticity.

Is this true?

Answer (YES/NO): NO